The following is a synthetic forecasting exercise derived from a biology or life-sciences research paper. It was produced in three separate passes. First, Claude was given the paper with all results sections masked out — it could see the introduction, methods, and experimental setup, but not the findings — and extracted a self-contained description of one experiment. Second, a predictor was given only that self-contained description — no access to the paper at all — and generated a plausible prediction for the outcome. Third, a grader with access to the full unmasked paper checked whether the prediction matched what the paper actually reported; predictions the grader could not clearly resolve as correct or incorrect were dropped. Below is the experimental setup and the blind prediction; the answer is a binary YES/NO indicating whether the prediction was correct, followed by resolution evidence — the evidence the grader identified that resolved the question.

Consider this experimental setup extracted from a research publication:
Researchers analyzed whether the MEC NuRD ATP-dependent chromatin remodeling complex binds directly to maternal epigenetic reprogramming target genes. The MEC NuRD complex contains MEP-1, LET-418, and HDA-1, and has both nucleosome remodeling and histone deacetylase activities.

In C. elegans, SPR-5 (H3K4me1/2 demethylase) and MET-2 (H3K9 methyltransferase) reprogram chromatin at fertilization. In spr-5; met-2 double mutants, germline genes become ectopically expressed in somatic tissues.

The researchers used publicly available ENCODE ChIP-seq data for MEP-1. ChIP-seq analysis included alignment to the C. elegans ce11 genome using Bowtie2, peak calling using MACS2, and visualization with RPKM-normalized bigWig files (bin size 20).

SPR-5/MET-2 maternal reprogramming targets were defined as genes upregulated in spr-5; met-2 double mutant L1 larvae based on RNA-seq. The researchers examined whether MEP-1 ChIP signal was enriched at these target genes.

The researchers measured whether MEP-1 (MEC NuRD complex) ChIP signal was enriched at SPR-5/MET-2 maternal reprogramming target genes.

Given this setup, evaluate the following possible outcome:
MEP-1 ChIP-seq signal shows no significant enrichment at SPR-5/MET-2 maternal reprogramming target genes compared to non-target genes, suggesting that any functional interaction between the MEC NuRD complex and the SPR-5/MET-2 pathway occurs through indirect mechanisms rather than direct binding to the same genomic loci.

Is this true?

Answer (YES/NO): NO